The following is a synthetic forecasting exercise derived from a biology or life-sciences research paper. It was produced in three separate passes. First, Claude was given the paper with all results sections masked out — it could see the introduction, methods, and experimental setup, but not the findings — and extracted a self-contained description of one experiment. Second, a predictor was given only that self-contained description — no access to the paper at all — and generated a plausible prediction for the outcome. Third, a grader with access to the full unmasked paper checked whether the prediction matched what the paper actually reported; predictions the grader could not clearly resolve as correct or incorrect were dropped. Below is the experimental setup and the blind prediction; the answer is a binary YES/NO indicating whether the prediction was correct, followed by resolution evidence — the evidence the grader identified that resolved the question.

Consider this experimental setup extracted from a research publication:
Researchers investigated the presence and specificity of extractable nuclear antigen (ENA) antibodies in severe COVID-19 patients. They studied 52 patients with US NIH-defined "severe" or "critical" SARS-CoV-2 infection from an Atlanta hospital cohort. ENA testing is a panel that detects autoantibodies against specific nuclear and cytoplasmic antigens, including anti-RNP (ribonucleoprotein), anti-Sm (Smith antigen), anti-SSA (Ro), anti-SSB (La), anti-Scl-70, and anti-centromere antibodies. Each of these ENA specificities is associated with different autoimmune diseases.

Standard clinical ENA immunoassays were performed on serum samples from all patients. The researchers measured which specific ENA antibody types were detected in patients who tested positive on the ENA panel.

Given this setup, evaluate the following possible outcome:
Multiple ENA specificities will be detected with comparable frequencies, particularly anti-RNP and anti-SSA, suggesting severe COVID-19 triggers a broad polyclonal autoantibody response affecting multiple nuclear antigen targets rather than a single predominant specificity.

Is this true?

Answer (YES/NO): NO